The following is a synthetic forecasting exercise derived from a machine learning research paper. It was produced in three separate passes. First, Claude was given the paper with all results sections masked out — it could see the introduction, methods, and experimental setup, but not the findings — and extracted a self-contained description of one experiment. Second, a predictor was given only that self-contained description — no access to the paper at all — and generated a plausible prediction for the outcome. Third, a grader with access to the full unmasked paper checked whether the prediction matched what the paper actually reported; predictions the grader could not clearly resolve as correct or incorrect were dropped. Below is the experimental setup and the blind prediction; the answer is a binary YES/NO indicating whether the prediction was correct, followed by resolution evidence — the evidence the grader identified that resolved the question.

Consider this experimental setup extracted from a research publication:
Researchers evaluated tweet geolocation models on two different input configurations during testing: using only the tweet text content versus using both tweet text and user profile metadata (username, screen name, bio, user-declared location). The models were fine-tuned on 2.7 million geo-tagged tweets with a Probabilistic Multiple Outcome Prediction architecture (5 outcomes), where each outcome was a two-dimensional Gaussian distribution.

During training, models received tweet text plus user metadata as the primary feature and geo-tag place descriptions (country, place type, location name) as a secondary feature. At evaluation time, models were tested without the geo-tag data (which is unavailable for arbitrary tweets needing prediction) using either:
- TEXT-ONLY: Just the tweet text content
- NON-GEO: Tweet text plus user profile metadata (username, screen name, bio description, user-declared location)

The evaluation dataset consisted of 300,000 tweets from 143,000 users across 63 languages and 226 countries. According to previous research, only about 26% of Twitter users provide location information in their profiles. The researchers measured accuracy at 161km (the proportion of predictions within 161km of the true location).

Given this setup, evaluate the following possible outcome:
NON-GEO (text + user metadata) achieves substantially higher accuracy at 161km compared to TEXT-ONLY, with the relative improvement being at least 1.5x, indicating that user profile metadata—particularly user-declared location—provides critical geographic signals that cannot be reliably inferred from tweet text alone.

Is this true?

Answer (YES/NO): YES